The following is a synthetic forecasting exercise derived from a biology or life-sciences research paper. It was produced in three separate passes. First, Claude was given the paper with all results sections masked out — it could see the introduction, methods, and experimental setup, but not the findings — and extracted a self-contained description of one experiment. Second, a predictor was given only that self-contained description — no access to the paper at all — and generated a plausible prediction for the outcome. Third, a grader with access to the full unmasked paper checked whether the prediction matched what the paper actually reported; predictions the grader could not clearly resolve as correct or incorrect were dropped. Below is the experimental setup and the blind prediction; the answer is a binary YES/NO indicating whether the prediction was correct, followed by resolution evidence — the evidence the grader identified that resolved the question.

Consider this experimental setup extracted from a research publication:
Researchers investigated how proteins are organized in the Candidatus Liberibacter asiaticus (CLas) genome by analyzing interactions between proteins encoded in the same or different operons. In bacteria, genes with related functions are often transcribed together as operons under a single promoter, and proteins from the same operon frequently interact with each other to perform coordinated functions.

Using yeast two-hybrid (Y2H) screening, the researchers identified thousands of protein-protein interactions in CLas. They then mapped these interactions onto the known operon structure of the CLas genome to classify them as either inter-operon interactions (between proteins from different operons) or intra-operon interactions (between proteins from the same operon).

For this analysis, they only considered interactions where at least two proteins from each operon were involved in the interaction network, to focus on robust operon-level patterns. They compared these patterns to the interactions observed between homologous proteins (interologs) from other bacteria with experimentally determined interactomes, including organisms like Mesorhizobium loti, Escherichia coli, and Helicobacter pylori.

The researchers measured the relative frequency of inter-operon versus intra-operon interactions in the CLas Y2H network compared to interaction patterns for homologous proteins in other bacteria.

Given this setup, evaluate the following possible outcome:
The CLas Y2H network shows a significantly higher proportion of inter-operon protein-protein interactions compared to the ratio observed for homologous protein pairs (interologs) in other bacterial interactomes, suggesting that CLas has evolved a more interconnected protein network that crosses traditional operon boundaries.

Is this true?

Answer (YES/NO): YES